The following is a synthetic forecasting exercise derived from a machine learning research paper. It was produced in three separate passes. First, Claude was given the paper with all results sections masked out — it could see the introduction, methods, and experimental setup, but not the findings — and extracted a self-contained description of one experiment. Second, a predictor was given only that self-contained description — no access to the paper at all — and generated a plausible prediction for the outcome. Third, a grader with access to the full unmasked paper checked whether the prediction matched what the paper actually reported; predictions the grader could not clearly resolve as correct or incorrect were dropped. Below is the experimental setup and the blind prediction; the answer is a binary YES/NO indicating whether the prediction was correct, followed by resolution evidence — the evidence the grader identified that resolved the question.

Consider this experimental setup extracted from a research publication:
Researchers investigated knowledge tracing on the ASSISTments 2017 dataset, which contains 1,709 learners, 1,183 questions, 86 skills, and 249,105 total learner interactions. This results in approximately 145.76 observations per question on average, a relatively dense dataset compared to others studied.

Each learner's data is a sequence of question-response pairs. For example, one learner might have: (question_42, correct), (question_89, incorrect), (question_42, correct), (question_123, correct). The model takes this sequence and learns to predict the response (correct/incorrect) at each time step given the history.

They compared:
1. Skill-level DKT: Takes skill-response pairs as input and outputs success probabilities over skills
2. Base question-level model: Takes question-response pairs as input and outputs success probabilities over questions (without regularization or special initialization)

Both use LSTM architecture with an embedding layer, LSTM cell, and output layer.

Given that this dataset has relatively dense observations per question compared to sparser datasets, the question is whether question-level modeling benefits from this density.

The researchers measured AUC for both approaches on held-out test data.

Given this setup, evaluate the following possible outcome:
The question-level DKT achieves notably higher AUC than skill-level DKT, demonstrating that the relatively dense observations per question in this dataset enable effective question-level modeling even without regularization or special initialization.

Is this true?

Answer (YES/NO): YES